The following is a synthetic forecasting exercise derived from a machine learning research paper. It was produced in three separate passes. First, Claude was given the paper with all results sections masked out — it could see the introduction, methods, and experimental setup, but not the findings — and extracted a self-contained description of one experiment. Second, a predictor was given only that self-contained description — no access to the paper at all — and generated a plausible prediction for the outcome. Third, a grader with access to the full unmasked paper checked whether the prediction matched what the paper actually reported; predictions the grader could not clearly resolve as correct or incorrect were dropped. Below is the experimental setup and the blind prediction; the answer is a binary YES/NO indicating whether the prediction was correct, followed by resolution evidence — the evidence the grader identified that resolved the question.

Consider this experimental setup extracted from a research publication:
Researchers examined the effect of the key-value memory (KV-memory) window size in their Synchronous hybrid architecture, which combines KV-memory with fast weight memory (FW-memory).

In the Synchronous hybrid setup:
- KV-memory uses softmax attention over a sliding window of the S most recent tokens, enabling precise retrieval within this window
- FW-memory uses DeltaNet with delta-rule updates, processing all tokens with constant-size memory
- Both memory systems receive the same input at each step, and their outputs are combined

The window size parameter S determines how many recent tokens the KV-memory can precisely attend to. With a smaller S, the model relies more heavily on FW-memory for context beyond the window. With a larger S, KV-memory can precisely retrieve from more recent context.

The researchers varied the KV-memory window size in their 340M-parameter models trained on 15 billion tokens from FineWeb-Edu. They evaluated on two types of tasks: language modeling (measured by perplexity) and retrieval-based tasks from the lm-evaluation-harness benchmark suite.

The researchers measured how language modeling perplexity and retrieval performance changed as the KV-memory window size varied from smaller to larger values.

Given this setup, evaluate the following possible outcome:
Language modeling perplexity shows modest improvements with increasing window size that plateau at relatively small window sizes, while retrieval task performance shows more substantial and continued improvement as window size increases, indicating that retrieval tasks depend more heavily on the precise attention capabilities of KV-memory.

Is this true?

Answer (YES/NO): NO